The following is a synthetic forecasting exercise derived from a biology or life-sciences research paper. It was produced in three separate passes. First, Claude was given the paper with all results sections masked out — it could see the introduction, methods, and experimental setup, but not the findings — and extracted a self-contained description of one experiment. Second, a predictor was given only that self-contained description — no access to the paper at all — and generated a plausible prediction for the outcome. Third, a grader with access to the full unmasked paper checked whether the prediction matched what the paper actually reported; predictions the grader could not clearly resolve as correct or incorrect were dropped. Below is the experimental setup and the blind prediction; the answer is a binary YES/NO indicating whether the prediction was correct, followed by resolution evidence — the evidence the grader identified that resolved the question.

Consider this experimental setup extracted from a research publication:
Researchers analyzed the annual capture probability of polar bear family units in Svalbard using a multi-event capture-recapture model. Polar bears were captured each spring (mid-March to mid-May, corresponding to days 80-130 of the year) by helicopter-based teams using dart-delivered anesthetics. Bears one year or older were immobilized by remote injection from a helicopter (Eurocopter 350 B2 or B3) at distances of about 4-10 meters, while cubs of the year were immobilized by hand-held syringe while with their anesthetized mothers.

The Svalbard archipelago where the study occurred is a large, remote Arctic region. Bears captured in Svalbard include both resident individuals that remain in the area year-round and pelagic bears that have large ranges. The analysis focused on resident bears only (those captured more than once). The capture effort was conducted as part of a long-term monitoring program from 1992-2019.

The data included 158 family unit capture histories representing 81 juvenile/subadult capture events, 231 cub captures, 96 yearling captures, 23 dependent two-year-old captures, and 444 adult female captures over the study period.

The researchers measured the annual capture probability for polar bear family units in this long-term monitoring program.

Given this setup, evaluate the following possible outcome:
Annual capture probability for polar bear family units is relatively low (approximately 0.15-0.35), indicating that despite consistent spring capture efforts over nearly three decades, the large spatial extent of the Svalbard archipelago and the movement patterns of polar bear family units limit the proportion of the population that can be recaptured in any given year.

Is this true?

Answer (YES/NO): YES